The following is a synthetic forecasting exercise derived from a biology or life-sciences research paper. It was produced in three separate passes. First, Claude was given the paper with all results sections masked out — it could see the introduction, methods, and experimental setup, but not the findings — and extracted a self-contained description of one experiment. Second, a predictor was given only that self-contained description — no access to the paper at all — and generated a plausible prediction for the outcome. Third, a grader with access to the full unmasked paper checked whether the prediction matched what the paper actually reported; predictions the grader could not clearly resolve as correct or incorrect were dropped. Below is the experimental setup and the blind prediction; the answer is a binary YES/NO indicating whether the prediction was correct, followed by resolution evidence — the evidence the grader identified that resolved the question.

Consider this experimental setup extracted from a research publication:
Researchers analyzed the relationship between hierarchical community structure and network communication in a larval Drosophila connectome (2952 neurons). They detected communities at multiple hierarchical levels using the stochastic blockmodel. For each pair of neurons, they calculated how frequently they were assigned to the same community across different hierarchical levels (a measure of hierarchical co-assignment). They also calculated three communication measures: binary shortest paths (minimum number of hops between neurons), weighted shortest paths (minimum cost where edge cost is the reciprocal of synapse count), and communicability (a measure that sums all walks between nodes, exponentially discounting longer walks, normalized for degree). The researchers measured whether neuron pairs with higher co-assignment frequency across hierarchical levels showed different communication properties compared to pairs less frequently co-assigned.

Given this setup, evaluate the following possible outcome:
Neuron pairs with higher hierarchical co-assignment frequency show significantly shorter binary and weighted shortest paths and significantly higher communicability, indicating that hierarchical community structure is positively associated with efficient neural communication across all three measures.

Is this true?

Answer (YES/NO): NO